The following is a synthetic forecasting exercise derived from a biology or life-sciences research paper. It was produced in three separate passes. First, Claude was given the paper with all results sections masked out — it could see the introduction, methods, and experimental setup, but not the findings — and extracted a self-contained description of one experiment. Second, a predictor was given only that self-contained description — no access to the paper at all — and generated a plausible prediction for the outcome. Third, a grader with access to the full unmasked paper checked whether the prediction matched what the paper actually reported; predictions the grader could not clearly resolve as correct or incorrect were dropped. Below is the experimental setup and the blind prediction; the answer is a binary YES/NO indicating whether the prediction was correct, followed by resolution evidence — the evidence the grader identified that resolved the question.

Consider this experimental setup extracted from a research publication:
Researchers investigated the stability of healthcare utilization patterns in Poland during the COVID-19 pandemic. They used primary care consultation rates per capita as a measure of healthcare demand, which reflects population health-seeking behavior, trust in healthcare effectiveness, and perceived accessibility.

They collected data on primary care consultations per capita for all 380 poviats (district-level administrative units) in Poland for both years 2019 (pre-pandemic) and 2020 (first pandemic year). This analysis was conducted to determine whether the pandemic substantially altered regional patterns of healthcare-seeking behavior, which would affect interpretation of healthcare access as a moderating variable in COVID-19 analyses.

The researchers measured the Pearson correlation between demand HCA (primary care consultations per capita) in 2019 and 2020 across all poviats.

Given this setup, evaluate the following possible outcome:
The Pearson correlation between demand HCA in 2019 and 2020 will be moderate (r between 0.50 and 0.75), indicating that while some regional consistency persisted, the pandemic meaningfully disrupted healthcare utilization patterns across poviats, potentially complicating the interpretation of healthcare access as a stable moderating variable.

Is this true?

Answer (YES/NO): NO